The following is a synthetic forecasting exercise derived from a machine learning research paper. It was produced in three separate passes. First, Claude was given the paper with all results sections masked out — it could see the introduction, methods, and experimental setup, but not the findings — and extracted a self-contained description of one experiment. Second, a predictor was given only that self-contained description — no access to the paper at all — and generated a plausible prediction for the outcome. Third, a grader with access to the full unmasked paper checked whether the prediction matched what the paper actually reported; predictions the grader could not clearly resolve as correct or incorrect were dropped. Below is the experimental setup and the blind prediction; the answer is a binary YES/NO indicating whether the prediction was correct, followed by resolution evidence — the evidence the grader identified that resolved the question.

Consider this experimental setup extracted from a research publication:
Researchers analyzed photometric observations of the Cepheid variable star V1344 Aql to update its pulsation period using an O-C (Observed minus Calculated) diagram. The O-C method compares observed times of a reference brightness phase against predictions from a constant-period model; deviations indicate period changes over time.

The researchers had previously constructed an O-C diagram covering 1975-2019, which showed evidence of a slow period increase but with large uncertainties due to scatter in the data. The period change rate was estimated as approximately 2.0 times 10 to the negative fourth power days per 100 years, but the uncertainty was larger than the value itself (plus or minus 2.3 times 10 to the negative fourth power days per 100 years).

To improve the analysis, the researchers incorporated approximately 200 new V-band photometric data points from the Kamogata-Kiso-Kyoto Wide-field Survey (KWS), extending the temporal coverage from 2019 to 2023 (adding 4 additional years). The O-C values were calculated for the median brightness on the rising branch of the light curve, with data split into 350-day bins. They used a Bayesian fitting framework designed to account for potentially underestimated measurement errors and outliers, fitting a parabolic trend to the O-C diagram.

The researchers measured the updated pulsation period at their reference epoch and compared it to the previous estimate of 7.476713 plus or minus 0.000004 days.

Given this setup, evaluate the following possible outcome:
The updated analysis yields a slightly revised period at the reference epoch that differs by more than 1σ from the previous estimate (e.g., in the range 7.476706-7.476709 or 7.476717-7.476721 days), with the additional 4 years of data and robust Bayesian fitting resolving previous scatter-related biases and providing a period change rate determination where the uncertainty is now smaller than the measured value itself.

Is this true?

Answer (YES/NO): NO